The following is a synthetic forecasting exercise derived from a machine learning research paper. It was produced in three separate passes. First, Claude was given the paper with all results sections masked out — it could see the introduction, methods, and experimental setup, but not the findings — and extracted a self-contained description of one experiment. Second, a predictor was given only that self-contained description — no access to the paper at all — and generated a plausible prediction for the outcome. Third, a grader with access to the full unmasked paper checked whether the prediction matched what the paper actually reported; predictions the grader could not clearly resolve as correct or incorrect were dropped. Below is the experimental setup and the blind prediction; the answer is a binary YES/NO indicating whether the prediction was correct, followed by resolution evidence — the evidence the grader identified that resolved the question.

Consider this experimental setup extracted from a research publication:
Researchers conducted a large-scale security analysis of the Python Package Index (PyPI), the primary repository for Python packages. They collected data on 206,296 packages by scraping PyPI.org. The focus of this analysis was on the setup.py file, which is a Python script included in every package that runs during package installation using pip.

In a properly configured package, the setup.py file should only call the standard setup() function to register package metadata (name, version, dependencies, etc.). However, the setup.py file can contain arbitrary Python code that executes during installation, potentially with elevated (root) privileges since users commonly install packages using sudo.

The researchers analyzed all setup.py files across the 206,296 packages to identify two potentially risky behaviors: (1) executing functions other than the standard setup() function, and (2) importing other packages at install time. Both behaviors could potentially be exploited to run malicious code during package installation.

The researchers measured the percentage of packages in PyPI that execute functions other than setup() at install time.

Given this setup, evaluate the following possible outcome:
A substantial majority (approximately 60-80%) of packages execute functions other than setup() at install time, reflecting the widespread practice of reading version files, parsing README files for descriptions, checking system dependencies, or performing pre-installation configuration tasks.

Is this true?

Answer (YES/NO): NO